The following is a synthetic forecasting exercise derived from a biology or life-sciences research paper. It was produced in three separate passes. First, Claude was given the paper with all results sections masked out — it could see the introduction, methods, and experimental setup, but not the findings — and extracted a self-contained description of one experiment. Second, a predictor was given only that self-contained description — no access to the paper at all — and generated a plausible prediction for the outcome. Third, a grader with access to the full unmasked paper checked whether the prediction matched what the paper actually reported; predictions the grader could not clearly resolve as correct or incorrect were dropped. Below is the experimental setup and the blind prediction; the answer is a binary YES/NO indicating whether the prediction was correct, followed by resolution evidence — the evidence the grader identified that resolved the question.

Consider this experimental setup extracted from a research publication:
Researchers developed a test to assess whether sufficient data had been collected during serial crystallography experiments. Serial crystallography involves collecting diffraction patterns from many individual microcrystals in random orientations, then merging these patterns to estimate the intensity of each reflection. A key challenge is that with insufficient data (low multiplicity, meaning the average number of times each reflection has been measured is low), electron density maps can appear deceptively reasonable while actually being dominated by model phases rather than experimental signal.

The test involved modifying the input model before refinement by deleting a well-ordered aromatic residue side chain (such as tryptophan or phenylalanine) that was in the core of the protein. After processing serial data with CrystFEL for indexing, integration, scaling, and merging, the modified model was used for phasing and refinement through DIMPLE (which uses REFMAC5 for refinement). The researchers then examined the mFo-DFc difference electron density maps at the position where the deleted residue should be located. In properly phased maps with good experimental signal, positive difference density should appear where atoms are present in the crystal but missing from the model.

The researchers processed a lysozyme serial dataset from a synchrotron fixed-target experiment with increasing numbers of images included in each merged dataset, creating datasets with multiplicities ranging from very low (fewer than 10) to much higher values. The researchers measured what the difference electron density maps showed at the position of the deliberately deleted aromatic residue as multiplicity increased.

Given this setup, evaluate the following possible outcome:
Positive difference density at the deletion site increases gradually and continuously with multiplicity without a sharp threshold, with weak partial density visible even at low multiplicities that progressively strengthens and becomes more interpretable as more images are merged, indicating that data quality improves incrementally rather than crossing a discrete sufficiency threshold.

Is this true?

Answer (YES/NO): NO